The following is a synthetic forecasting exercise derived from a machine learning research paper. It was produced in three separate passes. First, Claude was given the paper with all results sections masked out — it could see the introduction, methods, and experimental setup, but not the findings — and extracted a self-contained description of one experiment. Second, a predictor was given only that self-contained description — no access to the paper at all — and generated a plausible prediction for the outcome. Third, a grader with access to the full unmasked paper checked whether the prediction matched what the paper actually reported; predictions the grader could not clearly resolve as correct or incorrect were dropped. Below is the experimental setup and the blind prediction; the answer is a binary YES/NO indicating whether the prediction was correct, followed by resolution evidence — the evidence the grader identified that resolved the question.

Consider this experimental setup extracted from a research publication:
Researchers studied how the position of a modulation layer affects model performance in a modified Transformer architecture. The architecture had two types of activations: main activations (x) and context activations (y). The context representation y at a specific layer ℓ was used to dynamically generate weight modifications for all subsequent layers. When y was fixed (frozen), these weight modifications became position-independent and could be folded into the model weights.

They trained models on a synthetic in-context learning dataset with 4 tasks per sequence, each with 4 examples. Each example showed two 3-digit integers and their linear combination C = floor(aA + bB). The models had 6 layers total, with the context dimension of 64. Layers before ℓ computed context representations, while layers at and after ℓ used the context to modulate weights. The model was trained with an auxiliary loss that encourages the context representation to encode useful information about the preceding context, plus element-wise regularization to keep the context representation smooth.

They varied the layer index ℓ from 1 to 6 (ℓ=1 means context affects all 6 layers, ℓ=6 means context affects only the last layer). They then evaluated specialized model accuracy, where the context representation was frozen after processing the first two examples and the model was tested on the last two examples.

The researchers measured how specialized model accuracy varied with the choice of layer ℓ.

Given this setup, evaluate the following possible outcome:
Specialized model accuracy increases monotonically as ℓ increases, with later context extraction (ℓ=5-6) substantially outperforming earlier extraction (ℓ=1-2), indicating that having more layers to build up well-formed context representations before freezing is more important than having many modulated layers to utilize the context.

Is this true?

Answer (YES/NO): NO